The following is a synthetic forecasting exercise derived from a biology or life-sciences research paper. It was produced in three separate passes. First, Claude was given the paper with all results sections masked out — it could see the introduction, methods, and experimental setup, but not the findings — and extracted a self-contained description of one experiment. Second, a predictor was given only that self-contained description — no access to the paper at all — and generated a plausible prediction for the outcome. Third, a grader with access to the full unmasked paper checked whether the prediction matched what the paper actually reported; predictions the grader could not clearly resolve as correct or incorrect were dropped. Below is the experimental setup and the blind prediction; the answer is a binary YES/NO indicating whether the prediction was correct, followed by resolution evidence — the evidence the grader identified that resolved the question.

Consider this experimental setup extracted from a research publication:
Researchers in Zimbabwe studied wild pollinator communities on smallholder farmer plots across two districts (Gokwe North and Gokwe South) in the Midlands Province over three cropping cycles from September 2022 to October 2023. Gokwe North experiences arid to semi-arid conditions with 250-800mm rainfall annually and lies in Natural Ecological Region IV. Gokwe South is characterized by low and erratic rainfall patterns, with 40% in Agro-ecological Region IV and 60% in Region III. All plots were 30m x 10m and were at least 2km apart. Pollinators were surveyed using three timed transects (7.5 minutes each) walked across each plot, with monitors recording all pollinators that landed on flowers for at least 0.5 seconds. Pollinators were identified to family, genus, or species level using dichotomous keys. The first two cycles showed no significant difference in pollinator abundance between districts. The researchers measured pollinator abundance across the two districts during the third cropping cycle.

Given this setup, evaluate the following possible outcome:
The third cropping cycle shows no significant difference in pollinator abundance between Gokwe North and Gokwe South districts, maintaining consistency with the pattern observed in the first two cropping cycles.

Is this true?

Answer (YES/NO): NO